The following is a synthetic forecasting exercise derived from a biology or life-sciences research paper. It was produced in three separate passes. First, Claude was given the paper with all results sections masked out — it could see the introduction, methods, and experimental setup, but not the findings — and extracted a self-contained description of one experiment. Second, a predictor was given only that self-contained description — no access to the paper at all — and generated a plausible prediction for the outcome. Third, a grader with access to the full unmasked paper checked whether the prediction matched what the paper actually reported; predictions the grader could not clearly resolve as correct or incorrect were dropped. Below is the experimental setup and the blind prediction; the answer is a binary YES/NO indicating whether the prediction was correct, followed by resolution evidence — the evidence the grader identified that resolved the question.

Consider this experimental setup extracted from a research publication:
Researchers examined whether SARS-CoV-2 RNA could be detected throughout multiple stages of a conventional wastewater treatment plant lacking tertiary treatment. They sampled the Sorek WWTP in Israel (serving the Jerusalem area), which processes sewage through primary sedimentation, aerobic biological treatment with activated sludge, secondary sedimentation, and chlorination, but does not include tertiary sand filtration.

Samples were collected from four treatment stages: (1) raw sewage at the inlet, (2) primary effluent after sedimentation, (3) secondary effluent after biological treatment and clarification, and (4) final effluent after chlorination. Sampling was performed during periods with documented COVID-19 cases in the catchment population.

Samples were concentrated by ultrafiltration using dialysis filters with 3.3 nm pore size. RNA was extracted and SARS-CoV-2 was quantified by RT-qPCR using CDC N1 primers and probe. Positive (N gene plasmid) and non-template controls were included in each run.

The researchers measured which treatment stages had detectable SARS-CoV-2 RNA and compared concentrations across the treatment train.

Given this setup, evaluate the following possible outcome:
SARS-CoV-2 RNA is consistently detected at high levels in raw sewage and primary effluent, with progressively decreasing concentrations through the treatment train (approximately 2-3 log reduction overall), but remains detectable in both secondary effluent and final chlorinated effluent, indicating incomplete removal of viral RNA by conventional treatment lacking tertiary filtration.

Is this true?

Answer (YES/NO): NO